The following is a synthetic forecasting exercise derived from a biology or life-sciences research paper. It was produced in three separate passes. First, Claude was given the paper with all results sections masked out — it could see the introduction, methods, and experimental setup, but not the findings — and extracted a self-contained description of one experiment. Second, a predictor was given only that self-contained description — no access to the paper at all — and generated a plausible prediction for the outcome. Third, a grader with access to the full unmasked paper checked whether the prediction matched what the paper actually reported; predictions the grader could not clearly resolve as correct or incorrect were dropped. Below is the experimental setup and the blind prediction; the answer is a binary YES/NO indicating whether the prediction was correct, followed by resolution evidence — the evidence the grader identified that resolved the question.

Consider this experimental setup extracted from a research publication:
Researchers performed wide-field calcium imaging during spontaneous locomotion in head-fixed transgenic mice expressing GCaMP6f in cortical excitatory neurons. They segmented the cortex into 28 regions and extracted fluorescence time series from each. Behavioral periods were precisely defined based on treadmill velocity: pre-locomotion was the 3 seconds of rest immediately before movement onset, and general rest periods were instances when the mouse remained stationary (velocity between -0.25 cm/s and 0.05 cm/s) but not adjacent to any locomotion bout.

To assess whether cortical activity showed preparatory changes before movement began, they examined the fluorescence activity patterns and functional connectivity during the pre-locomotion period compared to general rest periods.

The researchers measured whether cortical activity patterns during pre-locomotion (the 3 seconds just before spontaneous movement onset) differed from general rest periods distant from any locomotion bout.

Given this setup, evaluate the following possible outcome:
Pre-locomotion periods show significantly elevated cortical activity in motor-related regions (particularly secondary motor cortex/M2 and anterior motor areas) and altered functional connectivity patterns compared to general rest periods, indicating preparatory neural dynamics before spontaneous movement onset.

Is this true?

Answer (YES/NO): NO